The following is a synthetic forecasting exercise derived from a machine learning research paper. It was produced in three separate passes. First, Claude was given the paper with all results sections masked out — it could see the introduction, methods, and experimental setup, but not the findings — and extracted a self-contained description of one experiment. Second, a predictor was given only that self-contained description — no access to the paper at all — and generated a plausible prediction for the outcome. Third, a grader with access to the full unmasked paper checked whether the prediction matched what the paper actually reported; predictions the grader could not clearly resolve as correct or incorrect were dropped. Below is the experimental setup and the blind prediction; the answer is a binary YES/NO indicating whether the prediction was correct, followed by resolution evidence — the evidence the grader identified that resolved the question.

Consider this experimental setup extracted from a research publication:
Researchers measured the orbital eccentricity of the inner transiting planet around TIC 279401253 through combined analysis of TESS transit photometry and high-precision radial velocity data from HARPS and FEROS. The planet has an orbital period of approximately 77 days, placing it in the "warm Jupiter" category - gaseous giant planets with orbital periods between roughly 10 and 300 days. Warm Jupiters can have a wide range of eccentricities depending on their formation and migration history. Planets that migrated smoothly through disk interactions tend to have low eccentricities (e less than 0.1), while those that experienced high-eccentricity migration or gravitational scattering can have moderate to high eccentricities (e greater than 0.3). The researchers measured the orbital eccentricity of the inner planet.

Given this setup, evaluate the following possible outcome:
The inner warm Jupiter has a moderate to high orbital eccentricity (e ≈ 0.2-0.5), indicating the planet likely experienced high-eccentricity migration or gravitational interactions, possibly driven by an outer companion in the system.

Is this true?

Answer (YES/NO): YES